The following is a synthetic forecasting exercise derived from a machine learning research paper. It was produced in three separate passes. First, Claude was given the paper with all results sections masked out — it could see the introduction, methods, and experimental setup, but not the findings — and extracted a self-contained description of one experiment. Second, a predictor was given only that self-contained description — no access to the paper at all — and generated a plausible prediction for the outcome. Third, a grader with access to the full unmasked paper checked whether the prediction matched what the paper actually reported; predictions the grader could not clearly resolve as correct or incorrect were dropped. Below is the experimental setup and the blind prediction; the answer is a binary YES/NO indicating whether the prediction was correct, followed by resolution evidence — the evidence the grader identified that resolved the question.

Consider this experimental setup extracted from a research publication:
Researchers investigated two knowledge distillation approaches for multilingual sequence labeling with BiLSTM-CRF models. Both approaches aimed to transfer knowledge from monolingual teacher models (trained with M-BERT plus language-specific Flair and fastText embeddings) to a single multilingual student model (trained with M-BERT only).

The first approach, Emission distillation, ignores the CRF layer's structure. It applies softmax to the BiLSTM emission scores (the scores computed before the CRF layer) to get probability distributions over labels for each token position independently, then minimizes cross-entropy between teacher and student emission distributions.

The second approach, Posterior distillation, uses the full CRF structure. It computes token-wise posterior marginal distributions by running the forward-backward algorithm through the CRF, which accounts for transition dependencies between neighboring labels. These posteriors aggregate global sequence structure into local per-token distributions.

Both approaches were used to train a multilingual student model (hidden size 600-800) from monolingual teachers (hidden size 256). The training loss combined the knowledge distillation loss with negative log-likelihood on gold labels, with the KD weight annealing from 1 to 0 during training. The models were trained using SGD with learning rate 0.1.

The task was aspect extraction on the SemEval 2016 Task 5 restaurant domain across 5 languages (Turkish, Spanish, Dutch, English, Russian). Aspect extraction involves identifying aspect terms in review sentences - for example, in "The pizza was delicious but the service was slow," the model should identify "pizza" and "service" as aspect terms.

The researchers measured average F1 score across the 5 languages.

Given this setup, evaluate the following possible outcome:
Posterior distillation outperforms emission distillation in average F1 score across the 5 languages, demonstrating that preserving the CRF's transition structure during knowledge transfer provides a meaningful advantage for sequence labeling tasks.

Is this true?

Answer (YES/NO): YES